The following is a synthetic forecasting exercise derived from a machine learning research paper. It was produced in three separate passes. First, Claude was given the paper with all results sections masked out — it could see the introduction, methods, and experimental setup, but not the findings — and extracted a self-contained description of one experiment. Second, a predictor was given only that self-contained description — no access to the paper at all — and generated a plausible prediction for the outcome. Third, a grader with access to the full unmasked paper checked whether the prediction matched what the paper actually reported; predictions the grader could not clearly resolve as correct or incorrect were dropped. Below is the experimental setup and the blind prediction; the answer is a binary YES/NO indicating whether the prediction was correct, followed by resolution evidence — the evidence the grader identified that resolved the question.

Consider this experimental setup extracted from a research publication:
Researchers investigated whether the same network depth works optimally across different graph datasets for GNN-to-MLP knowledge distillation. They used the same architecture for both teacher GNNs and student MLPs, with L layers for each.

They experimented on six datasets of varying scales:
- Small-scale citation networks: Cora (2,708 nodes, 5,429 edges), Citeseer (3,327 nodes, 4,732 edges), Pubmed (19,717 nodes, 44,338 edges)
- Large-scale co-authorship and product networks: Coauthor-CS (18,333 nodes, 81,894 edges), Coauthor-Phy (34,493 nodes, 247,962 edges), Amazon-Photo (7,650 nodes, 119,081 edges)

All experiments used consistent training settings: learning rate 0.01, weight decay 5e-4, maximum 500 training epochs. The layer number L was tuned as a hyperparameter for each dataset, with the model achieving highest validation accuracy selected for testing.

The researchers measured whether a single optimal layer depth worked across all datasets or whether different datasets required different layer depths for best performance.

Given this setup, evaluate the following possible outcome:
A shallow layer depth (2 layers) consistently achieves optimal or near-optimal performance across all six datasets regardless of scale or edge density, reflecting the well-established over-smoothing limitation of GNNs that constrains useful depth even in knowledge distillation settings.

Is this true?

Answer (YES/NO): NO